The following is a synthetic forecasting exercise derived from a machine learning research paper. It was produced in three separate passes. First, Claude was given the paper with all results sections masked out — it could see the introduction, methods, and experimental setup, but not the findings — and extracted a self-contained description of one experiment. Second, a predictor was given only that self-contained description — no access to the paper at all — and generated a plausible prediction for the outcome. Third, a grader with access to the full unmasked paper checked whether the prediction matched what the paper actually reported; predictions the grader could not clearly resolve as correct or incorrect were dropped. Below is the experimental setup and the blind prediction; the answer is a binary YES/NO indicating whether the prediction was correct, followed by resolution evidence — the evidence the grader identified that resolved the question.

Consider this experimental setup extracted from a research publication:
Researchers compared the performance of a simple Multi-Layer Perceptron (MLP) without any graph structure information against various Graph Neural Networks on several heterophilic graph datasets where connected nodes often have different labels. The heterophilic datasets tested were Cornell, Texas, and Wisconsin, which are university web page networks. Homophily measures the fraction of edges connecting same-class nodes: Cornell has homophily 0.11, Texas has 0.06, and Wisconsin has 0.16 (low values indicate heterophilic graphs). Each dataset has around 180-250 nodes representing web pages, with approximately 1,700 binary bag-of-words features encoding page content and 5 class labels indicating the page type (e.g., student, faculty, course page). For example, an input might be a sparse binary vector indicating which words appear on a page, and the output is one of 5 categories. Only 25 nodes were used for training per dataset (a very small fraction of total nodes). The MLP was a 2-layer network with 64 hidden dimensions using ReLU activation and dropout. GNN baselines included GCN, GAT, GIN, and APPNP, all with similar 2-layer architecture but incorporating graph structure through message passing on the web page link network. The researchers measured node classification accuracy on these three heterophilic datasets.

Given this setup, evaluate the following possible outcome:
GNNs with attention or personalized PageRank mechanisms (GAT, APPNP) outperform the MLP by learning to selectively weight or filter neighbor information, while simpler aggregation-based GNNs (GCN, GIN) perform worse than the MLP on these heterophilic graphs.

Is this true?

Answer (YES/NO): NO